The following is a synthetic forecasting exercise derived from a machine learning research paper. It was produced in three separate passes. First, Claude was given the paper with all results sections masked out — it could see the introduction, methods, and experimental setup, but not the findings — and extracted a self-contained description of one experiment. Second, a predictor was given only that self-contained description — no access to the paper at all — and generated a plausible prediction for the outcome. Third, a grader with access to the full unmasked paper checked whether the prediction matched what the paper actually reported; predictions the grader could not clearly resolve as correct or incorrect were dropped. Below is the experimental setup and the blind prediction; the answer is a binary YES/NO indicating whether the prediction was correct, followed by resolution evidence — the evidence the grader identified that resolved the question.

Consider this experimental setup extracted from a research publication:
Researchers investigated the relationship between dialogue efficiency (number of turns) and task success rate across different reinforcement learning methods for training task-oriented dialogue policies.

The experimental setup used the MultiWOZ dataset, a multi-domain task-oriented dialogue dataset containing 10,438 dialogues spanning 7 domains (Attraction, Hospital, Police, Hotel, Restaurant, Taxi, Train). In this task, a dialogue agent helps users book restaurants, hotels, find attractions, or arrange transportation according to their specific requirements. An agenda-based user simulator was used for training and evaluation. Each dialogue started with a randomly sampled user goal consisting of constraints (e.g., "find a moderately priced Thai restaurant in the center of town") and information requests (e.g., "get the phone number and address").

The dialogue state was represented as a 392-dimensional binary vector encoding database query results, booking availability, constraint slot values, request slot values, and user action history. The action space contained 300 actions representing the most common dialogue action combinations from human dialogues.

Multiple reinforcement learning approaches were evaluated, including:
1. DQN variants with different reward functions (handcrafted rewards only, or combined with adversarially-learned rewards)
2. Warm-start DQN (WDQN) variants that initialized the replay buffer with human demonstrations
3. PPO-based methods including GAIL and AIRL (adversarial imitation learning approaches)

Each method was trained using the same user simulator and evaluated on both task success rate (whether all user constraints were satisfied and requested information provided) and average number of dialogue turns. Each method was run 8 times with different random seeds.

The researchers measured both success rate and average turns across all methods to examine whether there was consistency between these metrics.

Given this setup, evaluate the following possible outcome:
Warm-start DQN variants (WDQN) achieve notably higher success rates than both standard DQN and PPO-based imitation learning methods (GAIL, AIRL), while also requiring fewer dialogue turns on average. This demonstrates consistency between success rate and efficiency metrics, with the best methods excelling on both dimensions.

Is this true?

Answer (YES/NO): NO